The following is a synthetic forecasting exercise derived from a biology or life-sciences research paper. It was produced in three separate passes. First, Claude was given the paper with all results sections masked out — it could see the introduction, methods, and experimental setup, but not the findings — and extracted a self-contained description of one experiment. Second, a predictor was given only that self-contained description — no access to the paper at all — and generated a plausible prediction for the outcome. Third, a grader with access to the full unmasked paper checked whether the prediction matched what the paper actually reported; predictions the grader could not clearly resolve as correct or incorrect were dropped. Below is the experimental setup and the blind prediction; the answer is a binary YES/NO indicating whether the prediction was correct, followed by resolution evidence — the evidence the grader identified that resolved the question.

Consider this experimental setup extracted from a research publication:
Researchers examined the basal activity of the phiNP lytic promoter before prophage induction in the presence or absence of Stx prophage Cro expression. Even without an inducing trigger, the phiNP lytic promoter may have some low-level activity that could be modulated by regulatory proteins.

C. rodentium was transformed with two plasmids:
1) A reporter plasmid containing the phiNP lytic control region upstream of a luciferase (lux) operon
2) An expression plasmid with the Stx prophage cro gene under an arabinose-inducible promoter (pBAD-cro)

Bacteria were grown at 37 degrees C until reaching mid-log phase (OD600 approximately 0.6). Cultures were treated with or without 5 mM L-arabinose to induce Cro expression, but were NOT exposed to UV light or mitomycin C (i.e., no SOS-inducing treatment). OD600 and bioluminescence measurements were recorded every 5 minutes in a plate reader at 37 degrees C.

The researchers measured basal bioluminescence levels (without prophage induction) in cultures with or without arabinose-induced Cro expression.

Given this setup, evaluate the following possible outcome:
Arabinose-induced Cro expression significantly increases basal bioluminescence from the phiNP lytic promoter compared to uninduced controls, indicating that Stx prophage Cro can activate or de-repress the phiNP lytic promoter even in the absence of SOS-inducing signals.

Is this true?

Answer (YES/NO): NO